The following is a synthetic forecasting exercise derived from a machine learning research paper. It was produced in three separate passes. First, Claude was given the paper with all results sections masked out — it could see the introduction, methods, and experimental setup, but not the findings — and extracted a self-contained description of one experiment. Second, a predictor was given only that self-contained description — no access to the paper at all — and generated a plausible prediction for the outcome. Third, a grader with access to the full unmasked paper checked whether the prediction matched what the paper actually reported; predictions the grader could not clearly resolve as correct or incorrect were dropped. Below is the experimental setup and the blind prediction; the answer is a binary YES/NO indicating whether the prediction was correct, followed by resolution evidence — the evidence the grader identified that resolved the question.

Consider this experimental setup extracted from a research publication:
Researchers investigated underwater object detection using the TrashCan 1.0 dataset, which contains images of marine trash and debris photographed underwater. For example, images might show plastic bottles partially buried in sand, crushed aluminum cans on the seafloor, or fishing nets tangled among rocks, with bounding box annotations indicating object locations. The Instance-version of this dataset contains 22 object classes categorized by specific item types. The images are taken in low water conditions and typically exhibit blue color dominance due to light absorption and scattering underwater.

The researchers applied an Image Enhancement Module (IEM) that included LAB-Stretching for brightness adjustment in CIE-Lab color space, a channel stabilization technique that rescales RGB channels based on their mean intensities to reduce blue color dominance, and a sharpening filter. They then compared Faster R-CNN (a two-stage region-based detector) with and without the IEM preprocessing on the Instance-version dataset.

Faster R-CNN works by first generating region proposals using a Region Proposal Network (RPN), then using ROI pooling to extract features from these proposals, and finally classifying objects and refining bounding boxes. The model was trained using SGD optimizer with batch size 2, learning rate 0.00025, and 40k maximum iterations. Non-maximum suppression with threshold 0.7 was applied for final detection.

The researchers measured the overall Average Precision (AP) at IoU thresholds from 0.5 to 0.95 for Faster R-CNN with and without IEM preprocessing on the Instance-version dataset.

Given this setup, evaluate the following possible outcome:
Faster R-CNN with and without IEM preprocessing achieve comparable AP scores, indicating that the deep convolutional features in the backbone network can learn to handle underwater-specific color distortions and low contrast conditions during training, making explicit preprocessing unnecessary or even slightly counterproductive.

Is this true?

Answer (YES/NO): NO